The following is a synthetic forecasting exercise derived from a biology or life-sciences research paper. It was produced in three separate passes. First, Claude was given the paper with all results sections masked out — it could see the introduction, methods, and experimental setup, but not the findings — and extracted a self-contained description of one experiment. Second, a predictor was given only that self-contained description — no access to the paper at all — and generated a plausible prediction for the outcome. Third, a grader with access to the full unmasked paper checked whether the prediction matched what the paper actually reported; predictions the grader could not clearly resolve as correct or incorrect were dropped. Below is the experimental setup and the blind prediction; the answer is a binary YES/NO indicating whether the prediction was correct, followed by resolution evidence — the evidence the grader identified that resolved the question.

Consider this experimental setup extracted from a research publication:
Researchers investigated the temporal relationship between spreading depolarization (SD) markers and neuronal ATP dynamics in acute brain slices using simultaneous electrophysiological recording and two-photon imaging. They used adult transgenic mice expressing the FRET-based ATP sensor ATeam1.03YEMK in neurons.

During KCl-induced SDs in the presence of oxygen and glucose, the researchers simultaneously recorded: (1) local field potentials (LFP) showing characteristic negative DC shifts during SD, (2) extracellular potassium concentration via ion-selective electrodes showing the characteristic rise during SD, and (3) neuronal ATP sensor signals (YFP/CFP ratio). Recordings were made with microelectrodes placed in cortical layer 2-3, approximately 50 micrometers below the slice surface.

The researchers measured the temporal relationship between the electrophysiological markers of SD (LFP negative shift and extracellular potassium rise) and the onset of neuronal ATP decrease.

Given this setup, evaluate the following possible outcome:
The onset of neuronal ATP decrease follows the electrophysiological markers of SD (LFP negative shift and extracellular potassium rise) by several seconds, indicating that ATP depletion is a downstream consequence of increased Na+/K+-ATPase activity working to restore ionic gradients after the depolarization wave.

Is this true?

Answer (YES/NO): NO